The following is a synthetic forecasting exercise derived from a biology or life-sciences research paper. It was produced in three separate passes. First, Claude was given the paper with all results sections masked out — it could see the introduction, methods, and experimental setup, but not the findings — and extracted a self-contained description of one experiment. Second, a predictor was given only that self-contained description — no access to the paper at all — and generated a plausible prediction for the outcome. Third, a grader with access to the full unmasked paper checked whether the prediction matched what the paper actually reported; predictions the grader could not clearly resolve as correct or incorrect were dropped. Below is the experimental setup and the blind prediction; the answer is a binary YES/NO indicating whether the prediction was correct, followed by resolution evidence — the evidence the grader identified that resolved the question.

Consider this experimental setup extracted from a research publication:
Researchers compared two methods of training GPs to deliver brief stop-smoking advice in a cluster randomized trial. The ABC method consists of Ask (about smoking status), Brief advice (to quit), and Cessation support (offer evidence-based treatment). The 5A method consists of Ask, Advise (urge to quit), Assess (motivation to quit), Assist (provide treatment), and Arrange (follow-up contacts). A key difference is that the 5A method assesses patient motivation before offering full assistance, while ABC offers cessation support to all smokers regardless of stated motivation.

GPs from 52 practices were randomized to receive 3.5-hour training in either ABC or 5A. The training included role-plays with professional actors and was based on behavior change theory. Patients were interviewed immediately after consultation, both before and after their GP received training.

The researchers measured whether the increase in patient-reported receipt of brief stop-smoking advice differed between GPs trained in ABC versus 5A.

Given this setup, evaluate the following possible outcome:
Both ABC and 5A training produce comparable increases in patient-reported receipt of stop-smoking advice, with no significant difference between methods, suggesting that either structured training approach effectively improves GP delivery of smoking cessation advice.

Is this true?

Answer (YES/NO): NO